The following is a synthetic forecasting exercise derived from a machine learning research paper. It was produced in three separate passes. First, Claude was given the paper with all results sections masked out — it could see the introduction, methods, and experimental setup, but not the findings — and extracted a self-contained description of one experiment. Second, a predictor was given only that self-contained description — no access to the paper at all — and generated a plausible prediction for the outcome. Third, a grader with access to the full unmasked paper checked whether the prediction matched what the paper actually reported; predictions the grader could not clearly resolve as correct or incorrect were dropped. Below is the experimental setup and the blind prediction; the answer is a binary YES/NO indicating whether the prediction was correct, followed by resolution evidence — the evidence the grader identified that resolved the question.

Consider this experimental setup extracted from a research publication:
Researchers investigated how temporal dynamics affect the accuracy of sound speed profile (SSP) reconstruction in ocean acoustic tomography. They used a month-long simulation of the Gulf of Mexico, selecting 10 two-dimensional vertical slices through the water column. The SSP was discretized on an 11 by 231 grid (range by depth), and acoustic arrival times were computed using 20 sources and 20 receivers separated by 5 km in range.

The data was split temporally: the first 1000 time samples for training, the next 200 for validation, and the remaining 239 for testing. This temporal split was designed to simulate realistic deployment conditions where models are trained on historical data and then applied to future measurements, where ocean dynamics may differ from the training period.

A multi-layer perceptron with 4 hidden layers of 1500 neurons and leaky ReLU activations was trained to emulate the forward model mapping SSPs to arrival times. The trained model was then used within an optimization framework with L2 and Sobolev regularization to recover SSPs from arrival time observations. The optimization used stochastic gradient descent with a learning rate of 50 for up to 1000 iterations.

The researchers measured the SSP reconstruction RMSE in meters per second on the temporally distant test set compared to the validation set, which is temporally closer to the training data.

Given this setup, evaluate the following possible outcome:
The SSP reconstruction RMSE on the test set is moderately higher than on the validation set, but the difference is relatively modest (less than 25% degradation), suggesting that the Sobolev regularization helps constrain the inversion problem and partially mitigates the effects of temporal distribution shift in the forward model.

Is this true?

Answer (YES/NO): NO